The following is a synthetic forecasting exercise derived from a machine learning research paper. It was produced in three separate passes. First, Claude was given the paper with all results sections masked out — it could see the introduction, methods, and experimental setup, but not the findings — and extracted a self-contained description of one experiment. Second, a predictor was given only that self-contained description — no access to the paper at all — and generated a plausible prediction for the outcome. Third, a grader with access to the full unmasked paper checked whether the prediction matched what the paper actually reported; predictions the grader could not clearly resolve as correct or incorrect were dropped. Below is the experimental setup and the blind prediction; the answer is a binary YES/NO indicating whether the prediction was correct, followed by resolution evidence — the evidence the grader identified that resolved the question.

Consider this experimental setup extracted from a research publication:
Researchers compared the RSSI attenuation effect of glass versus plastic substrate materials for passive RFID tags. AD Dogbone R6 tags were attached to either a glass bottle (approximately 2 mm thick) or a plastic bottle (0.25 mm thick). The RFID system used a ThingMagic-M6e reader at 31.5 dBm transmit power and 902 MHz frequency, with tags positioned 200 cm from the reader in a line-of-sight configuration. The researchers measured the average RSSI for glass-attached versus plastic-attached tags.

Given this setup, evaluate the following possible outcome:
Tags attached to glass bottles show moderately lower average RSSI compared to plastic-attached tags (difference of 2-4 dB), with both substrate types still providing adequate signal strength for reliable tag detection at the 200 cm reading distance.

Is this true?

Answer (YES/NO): NO